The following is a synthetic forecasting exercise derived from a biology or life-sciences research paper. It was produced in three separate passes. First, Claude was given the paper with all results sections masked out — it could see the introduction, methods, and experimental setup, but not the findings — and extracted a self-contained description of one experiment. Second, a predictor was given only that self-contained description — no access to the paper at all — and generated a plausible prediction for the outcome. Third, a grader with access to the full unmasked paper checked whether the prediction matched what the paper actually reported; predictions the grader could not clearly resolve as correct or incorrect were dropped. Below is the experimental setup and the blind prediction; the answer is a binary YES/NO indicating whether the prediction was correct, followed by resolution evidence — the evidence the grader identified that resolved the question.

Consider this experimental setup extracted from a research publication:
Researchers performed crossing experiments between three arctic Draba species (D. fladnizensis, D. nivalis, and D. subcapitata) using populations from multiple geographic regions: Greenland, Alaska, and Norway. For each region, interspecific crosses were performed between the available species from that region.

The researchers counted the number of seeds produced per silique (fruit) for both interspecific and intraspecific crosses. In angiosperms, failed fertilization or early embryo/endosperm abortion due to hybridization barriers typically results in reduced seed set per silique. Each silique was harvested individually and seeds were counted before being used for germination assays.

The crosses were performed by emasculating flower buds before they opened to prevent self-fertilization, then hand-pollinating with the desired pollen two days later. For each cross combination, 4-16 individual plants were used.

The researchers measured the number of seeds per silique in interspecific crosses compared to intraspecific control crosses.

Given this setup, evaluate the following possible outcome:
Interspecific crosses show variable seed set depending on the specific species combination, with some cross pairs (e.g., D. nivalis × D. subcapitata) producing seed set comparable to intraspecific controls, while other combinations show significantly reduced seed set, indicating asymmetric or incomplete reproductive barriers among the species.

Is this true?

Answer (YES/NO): NO